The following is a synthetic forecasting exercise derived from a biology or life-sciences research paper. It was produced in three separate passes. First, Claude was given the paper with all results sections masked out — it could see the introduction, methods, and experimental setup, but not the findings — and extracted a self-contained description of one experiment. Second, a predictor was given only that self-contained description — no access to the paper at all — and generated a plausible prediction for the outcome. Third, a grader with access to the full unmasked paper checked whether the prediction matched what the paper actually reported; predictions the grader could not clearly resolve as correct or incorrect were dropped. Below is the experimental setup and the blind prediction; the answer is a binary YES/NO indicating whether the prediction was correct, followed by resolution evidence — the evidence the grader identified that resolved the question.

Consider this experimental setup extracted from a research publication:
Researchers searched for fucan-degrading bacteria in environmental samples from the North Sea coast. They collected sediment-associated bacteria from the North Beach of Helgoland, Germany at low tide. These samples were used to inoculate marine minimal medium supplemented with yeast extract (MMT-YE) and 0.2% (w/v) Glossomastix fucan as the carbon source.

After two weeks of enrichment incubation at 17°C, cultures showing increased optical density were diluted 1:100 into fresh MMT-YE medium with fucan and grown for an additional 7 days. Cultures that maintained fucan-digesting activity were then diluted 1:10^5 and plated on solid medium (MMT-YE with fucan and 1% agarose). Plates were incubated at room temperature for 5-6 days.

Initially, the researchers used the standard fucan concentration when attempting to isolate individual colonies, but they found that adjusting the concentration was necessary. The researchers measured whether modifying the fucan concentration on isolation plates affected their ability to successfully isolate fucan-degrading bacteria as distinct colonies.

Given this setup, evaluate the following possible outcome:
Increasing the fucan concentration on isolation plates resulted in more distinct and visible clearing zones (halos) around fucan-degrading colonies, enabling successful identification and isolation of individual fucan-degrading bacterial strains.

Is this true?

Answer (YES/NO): NO